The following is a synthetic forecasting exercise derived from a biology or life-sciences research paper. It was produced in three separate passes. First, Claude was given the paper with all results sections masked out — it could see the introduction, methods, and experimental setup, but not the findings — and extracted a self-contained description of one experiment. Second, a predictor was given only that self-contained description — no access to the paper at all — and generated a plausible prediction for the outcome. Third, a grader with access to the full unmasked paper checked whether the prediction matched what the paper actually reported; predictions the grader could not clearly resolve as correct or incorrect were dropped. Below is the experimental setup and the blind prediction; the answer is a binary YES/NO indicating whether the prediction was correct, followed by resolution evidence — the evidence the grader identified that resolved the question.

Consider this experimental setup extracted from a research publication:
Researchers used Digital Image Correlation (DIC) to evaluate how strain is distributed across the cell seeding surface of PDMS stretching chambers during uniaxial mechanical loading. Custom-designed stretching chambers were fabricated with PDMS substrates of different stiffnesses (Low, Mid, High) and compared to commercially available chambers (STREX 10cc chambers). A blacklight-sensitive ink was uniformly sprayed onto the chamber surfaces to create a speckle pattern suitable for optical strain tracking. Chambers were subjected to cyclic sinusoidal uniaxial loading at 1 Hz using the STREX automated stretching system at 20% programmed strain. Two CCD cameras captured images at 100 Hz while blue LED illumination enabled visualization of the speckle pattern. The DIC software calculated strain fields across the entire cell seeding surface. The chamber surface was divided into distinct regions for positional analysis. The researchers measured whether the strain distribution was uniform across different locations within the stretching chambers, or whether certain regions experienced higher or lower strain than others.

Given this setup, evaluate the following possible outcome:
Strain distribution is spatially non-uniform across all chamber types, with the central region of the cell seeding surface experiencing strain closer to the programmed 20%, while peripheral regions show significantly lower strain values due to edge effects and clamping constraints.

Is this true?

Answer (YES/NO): NO